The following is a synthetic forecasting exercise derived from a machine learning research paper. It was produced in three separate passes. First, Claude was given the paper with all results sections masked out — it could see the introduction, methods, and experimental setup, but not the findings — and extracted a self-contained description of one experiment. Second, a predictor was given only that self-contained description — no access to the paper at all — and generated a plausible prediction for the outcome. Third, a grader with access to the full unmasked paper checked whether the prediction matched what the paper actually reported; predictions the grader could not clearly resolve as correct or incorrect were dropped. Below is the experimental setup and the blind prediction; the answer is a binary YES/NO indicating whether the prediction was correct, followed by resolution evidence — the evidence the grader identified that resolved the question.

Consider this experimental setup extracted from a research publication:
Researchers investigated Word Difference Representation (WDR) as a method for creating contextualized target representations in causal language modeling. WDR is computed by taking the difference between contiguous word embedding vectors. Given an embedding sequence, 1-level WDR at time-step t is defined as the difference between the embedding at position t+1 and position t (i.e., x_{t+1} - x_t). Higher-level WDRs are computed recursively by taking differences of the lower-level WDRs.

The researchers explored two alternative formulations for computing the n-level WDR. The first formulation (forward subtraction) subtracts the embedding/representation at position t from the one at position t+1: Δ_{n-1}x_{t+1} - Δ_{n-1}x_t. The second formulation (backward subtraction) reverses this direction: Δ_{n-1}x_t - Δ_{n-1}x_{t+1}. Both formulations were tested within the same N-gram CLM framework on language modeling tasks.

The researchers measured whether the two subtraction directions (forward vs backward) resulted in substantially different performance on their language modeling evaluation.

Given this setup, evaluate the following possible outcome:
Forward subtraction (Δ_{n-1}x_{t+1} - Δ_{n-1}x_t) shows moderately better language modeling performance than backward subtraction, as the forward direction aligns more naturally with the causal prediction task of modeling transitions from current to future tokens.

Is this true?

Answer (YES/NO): NO